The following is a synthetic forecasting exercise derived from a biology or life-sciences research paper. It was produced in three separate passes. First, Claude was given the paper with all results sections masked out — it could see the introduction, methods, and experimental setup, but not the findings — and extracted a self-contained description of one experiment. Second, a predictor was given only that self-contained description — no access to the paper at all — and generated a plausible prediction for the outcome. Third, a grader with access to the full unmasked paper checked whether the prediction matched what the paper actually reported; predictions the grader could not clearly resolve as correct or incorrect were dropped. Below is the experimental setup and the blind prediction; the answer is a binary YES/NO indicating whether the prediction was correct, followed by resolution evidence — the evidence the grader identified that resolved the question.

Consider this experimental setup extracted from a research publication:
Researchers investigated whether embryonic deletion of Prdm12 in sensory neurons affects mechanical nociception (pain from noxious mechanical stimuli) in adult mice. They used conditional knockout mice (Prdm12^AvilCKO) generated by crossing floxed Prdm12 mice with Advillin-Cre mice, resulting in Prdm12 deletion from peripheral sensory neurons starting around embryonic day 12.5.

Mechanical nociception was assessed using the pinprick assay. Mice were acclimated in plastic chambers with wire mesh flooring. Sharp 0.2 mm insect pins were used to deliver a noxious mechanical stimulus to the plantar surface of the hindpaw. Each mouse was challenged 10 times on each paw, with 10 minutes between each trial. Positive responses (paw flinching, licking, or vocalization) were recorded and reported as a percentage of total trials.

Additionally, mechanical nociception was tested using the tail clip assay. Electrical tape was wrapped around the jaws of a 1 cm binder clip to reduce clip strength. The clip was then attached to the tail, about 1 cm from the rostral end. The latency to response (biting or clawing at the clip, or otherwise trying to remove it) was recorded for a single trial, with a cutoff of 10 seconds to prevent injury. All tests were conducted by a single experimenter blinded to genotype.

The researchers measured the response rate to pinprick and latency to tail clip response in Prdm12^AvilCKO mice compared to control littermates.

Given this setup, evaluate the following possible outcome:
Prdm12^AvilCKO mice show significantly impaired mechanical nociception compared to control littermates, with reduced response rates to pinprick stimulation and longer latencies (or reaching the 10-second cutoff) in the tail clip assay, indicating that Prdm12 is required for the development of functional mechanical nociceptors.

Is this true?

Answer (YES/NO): YES